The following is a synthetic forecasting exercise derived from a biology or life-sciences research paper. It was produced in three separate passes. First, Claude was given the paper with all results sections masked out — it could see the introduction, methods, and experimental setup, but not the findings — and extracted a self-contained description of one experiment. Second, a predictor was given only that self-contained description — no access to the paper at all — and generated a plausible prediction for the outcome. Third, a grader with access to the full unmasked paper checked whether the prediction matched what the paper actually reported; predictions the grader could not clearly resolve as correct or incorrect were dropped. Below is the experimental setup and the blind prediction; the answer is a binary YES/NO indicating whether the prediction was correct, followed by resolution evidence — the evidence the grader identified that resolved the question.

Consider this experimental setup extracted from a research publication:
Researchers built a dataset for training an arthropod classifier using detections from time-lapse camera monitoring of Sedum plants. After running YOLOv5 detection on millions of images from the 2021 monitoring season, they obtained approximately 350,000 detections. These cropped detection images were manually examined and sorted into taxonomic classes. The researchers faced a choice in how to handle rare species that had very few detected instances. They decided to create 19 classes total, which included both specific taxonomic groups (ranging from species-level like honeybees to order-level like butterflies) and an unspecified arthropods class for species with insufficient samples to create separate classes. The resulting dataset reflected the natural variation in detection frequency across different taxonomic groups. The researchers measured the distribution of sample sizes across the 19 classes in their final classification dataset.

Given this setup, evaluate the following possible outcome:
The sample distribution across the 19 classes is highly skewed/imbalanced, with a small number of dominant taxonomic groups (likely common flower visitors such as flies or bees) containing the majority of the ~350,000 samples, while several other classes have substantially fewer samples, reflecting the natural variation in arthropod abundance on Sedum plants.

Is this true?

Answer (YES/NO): NO